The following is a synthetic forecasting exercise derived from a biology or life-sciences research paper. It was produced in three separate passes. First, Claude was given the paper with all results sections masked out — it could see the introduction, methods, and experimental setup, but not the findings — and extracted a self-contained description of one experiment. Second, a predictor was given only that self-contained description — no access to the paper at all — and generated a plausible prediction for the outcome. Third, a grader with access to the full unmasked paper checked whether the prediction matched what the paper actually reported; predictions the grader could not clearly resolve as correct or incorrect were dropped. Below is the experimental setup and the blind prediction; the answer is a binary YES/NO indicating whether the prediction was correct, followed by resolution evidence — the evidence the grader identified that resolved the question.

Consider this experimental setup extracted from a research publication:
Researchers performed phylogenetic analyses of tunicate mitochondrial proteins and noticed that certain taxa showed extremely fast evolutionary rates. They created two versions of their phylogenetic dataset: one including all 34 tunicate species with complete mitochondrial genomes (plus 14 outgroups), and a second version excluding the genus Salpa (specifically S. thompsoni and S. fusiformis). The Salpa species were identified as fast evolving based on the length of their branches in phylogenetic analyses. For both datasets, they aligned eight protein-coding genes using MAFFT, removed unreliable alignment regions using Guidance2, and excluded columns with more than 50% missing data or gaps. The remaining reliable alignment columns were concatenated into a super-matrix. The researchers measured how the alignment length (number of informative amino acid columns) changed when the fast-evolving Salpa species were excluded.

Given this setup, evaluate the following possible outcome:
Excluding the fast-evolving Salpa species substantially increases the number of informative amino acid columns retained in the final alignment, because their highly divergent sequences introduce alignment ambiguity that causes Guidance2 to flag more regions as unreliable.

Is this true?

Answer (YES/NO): YES